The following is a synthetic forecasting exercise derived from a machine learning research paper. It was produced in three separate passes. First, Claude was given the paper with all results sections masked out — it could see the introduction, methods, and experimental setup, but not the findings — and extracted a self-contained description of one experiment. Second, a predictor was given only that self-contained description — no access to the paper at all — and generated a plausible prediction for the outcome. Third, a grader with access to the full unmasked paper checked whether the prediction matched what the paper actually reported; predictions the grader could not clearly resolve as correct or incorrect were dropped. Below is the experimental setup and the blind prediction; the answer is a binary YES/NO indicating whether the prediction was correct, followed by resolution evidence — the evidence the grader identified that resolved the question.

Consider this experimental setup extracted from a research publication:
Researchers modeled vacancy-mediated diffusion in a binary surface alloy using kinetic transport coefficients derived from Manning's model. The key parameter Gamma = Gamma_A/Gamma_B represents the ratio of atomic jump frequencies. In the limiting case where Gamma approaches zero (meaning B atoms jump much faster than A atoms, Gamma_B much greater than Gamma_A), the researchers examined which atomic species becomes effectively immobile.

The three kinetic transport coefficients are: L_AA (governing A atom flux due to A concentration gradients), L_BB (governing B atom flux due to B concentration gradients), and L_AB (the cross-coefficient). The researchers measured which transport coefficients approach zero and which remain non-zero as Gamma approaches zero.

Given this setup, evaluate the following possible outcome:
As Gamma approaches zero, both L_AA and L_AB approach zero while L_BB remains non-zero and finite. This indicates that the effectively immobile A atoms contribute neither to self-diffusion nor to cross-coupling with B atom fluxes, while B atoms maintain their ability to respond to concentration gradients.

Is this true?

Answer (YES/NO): YES